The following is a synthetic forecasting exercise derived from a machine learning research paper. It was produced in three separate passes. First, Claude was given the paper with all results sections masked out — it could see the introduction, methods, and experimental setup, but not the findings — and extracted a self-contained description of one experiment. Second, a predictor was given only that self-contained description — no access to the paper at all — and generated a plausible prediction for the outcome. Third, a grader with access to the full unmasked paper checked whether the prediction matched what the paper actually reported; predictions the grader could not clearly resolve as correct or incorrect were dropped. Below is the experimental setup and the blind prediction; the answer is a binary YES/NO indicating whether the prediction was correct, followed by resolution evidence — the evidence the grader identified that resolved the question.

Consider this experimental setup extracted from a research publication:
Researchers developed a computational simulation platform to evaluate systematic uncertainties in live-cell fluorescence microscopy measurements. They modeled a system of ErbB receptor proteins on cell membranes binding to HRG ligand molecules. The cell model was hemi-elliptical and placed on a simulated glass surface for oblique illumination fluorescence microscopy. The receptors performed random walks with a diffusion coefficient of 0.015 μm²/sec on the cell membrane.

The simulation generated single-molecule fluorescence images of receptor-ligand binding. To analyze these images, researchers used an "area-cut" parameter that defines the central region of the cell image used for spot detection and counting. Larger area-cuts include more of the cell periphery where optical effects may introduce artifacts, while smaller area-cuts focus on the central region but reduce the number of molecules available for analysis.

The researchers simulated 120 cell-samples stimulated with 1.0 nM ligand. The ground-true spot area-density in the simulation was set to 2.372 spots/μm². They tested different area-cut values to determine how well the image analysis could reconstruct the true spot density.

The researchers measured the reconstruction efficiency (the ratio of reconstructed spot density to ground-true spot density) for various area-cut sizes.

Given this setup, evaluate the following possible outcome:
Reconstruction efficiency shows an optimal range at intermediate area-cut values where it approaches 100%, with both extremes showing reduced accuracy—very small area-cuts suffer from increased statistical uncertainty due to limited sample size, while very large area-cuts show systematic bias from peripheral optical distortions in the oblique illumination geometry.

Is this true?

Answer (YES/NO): NO